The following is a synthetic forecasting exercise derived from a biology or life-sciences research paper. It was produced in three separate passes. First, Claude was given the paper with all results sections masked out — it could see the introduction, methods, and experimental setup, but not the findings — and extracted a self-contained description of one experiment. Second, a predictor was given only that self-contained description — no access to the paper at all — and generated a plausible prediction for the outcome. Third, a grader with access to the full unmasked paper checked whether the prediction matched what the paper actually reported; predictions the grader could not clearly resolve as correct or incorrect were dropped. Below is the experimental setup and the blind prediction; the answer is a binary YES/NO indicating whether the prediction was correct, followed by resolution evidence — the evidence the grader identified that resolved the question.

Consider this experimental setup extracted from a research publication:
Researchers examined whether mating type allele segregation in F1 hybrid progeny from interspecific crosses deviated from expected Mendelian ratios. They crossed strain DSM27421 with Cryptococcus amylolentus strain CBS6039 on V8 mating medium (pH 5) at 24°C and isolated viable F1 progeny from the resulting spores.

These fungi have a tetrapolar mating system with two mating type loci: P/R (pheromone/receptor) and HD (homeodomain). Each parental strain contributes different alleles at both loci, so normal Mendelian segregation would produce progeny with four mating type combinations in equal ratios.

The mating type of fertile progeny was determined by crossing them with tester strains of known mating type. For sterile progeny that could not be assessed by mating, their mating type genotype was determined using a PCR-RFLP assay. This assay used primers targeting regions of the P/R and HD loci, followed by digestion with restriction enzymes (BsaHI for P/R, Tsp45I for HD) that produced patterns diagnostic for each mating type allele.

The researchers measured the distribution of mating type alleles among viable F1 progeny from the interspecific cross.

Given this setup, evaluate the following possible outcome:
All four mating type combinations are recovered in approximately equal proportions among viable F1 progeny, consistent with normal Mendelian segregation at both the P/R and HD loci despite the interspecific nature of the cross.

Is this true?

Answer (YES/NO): NO